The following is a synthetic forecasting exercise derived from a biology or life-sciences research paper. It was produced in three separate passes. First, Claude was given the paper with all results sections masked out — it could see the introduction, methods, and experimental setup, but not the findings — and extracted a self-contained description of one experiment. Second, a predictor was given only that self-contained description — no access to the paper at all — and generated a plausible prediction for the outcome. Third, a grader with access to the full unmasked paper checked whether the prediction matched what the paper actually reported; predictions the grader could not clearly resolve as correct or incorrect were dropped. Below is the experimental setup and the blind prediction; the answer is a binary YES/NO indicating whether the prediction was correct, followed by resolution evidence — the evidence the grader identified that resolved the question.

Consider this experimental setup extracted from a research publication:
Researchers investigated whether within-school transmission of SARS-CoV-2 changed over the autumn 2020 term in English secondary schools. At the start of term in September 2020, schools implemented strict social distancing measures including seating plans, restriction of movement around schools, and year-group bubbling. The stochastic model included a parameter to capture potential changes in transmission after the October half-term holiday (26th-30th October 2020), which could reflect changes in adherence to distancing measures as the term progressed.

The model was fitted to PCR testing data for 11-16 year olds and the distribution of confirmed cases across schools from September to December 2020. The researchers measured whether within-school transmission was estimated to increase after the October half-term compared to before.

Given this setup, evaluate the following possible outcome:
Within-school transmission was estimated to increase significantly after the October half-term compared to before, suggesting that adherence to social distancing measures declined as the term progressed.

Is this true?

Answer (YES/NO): YES